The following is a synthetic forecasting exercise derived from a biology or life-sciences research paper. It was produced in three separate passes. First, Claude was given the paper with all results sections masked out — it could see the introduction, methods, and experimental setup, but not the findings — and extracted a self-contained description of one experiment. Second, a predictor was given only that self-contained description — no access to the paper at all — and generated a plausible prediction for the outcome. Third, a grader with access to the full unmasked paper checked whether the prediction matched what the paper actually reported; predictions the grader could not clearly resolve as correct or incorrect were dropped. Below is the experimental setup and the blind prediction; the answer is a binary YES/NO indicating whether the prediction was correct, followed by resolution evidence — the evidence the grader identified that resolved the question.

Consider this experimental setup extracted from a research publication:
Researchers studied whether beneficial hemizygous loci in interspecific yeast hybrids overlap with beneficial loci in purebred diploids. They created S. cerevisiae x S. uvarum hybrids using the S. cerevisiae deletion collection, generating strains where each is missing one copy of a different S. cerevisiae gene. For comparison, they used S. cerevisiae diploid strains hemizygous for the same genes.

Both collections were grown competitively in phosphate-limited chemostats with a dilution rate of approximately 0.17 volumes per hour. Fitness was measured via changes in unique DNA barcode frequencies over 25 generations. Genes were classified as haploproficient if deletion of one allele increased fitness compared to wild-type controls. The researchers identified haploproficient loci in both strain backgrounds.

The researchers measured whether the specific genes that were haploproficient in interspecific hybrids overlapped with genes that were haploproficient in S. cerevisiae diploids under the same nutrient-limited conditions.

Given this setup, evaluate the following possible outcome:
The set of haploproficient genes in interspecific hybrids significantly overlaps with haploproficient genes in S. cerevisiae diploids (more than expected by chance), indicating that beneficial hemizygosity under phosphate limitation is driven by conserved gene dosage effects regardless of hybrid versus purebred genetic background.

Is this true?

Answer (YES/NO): NO